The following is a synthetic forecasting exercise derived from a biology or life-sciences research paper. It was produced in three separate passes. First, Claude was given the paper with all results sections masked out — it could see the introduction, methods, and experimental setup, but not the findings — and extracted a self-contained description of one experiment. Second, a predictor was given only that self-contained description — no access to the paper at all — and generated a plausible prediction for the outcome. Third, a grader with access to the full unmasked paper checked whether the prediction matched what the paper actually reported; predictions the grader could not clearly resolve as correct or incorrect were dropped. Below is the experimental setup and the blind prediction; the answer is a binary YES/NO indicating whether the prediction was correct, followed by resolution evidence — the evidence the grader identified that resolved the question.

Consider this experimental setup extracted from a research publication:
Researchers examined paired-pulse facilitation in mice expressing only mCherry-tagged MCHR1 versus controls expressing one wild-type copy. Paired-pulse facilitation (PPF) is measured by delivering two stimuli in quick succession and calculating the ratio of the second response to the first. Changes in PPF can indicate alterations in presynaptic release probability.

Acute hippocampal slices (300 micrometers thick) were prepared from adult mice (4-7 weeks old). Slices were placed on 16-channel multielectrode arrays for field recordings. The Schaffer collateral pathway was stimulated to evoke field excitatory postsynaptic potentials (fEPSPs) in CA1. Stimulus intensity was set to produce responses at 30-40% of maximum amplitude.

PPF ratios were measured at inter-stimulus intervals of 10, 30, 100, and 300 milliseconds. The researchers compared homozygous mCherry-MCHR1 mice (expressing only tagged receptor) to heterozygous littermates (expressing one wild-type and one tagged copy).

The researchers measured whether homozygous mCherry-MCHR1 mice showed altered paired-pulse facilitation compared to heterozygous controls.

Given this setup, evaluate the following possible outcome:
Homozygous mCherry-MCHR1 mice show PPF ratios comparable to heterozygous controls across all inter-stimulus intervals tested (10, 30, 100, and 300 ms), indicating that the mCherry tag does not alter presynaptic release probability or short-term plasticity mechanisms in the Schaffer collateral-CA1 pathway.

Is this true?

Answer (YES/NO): YES